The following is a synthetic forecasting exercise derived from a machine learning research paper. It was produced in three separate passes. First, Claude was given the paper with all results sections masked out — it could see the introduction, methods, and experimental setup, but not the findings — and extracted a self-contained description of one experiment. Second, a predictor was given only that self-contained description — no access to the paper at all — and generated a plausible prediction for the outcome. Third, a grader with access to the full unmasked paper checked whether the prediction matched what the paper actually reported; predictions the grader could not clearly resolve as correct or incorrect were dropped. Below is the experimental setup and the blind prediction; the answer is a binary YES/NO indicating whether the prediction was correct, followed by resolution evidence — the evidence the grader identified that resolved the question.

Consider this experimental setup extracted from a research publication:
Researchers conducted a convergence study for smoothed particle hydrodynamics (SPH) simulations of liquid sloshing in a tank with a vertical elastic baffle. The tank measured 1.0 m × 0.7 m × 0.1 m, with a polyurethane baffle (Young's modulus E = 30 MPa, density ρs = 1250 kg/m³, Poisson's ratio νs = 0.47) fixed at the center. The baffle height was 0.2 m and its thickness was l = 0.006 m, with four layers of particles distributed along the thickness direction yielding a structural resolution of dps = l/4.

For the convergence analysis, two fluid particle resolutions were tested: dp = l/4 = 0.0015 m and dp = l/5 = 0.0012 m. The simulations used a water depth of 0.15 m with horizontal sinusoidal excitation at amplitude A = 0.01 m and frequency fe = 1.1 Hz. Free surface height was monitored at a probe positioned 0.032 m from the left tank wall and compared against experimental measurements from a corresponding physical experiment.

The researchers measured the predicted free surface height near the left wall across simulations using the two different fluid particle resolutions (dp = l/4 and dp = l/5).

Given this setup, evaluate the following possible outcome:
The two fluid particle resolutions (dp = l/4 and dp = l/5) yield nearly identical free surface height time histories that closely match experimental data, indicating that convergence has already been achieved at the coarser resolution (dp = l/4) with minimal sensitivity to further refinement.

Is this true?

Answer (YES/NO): YES